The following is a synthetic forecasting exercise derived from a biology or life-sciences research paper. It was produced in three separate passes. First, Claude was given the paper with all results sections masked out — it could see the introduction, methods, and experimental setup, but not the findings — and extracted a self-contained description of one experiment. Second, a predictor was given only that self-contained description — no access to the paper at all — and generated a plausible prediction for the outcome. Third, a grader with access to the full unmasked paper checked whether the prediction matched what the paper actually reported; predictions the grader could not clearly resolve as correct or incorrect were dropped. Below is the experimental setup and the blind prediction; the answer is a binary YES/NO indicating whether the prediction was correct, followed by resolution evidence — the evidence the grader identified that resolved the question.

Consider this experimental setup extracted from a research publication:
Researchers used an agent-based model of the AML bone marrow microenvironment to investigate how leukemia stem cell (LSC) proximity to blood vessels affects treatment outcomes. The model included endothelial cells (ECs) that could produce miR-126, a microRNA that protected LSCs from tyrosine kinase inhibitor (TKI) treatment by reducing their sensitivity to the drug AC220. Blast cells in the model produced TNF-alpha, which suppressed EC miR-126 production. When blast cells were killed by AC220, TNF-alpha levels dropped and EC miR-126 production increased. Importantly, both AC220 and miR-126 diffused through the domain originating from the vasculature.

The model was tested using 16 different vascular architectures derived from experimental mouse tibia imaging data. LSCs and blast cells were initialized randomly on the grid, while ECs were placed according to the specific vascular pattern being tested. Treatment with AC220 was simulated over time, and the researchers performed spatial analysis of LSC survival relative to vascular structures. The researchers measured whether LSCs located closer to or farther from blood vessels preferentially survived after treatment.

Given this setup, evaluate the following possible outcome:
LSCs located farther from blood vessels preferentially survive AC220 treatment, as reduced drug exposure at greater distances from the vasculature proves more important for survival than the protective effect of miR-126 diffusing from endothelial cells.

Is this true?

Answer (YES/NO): NO